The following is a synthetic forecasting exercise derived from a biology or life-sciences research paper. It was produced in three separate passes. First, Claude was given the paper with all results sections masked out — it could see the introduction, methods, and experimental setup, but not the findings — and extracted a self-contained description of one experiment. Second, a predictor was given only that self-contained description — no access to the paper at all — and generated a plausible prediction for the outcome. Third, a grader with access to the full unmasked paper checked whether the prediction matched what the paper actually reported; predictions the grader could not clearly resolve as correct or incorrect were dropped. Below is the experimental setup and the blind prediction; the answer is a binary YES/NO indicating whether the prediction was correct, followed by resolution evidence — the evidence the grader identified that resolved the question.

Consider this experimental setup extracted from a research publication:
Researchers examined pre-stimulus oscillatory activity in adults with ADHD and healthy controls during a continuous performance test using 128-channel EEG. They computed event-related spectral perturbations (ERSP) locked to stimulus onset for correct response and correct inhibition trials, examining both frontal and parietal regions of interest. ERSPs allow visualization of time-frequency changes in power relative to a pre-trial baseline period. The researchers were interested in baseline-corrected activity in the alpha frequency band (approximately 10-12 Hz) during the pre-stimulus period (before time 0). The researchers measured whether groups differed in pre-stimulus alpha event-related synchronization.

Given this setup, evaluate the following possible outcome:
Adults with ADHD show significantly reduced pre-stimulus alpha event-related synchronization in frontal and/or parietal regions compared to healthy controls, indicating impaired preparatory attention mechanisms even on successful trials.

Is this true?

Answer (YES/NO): NO